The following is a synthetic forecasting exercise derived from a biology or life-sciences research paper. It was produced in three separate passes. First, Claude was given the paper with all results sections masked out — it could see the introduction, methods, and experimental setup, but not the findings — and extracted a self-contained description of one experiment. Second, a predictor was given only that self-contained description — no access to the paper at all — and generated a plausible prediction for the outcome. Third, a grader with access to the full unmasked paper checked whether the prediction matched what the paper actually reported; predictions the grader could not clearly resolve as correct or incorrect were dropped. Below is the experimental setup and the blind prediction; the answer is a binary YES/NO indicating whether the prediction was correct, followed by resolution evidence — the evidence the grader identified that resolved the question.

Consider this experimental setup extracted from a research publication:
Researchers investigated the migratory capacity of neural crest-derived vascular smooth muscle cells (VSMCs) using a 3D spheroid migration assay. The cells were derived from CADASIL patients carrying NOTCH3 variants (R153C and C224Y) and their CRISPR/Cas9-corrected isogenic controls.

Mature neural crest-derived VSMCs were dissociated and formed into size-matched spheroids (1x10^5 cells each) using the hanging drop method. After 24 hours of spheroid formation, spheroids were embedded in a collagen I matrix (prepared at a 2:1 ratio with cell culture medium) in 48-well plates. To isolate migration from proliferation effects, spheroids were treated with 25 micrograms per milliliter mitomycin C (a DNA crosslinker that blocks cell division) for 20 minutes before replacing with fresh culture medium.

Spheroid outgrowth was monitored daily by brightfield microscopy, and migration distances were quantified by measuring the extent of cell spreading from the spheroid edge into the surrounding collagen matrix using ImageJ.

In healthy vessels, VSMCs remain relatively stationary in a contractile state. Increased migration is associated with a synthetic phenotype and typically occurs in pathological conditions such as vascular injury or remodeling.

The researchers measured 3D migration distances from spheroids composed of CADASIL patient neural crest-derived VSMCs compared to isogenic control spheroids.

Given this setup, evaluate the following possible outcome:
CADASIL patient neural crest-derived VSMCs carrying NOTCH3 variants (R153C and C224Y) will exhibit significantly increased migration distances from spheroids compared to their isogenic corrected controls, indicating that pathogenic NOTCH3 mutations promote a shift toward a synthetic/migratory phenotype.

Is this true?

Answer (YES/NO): YES